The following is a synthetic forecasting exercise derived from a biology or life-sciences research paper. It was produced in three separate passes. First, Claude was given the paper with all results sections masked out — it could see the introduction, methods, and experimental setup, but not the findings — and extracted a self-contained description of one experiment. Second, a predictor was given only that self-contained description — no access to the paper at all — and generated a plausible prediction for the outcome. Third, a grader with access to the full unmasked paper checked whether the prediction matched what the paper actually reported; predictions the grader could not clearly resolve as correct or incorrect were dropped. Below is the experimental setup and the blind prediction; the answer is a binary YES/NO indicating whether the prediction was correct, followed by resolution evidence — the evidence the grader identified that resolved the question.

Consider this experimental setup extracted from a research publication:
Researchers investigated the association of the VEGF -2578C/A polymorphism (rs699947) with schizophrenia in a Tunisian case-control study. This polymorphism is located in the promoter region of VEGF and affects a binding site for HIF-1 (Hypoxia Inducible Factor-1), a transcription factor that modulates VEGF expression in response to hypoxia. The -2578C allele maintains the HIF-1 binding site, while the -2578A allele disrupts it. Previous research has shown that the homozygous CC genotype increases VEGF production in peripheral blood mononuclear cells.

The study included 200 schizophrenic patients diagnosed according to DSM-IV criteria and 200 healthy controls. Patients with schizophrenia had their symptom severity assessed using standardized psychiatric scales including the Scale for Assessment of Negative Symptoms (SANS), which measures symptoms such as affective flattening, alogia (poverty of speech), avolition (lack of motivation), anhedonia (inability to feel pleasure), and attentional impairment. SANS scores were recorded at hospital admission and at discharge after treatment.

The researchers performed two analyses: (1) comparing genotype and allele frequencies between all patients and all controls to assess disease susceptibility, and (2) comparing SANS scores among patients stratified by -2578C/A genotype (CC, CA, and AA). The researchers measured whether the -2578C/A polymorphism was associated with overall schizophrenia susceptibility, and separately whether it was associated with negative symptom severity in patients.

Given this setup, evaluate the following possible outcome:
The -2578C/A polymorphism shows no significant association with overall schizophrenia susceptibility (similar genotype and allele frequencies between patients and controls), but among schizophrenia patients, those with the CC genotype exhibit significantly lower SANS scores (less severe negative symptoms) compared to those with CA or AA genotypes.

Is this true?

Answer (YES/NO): NO